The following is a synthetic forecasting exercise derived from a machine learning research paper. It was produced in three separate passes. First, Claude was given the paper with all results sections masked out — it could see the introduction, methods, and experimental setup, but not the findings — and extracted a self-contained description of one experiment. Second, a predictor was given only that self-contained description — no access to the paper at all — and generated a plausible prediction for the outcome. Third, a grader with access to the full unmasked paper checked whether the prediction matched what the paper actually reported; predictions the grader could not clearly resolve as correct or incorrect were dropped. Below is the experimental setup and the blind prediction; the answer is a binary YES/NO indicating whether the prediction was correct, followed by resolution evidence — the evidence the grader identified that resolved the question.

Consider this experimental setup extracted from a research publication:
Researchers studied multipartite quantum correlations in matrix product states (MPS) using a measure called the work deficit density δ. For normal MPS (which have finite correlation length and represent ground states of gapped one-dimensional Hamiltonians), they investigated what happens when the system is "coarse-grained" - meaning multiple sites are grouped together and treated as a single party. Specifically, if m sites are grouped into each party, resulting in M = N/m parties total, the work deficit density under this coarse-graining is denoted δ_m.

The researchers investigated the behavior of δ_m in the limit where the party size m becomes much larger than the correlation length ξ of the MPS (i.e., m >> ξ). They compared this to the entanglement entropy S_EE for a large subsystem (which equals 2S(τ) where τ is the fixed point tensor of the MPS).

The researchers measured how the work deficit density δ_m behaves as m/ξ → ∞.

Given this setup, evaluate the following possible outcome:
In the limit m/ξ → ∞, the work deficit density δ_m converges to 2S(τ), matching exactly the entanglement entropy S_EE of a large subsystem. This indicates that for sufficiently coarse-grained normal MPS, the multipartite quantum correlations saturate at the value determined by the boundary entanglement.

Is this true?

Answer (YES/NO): NO